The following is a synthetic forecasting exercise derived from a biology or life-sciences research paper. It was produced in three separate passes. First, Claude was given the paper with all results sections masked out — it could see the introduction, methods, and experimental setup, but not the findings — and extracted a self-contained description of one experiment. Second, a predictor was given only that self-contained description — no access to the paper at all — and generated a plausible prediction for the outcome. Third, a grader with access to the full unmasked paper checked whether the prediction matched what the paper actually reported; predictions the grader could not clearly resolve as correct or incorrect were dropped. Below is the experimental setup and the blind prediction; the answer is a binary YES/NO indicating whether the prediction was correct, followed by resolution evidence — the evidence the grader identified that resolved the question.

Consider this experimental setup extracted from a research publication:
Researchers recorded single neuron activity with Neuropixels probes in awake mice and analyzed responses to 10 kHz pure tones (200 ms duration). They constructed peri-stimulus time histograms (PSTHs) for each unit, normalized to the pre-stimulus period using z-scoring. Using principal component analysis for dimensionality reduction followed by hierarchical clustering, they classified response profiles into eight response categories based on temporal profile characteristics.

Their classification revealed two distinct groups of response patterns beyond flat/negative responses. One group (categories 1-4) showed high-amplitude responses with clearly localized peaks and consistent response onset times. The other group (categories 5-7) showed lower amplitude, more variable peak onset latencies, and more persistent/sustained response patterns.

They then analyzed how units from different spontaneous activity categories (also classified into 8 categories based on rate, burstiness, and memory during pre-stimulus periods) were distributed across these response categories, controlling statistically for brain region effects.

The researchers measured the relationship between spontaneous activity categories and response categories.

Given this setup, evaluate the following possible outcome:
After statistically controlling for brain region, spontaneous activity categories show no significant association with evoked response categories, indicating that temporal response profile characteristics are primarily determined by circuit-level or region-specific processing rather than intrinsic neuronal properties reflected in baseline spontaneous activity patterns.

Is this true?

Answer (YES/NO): NO